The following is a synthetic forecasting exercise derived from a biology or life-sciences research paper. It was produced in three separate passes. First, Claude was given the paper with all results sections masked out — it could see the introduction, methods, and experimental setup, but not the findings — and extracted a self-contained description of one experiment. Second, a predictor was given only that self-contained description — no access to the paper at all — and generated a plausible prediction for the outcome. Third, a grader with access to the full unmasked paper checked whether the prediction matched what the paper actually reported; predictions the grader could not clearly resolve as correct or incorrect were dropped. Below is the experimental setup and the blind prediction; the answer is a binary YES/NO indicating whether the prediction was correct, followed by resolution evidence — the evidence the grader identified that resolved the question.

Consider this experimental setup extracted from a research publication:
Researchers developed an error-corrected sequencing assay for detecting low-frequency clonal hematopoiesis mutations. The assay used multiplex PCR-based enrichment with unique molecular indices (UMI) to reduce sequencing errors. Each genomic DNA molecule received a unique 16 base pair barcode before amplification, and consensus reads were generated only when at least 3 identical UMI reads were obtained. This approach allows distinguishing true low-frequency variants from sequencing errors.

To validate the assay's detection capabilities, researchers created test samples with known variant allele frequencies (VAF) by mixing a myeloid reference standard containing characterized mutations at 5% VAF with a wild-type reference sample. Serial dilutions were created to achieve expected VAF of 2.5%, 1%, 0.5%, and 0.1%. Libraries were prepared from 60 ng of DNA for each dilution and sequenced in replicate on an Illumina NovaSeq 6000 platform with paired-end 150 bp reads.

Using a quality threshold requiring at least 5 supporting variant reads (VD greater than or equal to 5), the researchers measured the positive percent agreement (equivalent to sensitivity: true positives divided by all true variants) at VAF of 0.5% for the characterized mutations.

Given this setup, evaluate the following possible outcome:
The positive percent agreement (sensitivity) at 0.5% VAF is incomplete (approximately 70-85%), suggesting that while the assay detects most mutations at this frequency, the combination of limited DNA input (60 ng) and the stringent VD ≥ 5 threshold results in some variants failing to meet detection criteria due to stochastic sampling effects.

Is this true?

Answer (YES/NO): NO